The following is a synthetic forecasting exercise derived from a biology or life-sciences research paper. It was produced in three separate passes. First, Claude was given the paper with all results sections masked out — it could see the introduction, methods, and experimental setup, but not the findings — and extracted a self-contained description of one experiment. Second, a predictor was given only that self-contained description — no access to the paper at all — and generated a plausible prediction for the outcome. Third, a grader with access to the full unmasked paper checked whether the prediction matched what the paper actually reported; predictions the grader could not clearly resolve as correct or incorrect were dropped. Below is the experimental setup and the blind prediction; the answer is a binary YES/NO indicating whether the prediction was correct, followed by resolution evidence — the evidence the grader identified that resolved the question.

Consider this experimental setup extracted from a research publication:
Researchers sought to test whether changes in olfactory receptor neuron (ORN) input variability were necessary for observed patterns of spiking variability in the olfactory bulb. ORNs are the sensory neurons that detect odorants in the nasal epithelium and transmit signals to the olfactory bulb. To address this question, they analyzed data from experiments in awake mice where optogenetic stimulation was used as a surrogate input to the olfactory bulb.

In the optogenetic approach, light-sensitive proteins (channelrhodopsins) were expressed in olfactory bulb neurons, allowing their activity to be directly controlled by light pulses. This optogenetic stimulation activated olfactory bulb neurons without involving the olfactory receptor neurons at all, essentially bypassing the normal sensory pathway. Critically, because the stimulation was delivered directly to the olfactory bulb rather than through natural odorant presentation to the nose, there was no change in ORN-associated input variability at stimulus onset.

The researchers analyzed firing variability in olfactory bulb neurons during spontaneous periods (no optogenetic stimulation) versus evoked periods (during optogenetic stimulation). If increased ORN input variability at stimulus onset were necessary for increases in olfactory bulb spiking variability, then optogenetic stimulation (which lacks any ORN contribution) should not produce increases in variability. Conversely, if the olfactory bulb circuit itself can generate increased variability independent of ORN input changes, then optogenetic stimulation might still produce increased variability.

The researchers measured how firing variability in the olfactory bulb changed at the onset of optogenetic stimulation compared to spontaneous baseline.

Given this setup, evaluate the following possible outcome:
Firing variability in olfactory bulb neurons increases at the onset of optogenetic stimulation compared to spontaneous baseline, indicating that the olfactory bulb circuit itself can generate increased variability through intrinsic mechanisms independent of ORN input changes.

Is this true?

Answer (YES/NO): YES